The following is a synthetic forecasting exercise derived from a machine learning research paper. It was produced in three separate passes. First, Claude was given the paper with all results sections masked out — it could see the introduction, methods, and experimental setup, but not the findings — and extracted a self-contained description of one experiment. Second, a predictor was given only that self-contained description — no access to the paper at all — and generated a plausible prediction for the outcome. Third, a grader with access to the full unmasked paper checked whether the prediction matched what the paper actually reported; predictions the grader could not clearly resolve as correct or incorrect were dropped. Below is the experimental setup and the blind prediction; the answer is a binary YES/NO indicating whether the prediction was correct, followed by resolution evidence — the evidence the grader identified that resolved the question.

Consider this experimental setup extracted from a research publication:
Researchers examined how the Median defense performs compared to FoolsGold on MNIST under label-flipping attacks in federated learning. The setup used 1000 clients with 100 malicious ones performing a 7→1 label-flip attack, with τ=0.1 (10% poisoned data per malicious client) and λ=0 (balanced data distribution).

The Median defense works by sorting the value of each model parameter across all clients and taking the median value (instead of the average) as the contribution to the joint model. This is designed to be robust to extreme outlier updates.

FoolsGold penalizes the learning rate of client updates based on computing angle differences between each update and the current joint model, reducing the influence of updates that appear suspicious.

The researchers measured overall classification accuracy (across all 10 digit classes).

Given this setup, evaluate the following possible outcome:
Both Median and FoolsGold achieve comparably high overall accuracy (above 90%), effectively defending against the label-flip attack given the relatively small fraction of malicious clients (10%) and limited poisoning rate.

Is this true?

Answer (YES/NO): NO